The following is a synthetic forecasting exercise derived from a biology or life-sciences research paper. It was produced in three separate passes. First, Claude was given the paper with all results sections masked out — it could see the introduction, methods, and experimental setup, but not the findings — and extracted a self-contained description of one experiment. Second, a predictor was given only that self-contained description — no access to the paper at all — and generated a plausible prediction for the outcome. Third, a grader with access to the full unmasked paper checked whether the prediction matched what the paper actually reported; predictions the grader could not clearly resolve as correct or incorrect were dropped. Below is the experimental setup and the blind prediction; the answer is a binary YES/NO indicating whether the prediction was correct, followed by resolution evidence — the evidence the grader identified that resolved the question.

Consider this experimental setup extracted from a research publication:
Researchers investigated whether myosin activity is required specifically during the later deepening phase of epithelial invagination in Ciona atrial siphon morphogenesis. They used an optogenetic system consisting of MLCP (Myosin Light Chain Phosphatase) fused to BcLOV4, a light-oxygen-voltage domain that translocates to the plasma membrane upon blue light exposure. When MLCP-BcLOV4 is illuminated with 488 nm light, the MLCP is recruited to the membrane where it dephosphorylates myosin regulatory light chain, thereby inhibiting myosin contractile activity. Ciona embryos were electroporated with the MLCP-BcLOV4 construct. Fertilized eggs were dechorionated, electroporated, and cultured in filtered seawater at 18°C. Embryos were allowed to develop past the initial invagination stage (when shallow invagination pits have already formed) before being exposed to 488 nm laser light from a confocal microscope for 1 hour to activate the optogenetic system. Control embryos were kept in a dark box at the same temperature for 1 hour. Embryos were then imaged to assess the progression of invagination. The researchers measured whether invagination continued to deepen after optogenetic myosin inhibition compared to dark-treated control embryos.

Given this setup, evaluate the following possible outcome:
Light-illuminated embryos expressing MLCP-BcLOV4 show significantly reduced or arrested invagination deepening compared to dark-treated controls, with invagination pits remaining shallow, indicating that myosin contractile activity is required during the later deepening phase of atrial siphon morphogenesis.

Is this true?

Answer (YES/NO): YES